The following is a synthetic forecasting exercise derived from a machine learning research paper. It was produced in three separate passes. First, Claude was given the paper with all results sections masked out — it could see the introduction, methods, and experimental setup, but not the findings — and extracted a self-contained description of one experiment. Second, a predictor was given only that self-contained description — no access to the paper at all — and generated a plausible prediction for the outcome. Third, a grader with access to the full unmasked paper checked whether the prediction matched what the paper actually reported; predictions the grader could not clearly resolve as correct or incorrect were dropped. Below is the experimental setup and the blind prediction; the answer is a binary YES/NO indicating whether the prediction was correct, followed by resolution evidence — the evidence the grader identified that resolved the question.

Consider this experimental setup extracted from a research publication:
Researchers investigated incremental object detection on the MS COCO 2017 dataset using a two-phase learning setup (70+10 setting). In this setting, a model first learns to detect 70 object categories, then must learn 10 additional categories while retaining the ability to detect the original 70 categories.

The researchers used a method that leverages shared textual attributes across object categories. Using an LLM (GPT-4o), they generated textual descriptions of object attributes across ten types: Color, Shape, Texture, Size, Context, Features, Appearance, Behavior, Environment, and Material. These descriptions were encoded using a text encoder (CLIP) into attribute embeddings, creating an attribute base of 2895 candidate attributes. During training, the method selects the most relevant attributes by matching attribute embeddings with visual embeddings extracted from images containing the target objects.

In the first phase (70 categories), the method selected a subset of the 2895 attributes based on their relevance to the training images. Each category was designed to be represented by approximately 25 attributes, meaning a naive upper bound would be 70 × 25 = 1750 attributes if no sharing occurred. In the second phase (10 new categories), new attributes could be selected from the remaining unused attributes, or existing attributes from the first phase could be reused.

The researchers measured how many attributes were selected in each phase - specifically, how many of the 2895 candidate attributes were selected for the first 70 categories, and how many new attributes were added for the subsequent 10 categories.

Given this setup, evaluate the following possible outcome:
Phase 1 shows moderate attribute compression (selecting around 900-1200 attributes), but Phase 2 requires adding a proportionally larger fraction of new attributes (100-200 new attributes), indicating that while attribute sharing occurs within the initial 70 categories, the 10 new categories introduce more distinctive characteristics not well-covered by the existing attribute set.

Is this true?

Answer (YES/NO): NO